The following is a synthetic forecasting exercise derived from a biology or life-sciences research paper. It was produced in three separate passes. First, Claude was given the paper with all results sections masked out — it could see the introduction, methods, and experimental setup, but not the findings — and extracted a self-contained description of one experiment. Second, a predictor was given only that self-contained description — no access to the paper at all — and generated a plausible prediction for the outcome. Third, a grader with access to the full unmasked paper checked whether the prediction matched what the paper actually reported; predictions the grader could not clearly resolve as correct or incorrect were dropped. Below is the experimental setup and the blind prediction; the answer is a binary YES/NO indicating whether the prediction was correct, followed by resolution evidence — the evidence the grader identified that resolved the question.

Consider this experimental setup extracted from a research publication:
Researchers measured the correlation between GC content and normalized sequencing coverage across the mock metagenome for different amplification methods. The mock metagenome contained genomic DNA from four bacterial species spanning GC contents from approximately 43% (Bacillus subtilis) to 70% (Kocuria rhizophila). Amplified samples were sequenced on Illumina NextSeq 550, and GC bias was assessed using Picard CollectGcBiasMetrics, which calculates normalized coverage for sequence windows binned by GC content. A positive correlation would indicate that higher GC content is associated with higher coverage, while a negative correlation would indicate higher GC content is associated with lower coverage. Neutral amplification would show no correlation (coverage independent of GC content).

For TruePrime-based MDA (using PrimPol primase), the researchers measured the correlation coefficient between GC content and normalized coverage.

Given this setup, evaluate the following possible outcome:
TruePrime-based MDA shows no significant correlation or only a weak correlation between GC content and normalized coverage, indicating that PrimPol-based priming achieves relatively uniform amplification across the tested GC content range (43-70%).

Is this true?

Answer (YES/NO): NO